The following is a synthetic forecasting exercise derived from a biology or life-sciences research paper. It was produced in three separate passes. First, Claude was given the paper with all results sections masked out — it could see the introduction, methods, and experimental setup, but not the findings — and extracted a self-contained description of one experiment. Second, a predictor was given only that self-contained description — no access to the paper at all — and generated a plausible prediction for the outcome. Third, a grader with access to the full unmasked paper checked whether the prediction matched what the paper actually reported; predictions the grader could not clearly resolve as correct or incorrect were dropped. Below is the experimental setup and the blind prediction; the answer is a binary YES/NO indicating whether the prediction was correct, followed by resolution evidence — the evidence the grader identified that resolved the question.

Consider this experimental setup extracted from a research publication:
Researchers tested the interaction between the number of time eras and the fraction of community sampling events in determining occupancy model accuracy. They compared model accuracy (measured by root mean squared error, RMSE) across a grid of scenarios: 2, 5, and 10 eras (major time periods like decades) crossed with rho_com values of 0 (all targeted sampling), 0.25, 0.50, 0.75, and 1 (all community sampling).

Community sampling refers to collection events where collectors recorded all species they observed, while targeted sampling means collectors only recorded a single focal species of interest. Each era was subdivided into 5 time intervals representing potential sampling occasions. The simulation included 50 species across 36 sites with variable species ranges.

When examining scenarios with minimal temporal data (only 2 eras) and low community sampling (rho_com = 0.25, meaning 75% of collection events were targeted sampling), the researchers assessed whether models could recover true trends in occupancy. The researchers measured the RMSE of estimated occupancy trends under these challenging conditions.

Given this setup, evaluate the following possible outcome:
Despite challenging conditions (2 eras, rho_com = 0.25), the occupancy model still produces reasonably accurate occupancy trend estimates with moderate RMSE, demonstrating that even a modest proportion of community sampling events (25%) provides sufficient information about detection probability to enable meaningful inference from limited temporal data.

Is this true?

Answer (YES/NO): NO